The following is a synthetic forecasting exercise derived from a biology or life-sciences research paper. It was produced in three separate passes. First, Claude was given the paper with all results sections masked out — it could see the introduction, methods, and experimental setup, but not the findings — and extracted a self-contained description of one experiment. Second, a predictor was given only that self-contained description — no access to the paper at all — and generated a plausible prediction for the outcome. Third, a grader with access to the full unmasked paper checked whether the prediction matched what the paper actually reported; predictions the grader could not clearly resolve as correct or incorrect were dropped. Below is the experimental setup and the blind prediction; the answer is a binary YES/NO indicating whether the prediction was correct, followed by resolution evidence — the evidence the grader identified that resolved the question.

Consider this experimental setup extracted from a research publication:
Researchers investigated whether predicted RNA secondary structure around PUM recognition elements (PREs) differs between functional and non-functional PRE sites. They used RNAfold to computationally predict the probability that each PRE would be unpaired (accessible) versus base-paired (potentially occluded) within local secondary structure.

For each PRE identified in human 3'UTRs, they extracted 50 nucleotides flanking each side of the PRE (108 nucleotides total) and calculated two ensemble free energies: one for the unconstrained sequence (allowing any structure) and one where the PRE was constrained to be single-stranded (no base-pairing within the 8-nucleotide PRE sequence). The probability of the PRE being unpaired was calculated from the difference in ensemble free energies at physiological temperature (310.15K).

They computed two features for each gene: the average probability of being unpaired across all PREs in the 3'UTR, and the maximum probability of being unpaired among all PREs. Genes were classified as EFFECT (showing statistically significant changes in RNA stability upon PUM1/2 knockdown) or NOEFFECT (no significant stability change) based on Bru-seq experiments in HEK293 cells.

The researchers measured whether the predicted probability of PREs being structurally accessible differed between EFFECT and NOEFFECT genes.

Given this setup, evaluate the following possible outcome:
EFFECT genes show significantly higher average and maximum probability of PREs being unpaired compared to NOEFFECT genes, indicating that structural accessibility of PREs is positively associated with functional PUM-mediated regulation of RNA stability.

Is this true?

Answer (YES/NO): NO